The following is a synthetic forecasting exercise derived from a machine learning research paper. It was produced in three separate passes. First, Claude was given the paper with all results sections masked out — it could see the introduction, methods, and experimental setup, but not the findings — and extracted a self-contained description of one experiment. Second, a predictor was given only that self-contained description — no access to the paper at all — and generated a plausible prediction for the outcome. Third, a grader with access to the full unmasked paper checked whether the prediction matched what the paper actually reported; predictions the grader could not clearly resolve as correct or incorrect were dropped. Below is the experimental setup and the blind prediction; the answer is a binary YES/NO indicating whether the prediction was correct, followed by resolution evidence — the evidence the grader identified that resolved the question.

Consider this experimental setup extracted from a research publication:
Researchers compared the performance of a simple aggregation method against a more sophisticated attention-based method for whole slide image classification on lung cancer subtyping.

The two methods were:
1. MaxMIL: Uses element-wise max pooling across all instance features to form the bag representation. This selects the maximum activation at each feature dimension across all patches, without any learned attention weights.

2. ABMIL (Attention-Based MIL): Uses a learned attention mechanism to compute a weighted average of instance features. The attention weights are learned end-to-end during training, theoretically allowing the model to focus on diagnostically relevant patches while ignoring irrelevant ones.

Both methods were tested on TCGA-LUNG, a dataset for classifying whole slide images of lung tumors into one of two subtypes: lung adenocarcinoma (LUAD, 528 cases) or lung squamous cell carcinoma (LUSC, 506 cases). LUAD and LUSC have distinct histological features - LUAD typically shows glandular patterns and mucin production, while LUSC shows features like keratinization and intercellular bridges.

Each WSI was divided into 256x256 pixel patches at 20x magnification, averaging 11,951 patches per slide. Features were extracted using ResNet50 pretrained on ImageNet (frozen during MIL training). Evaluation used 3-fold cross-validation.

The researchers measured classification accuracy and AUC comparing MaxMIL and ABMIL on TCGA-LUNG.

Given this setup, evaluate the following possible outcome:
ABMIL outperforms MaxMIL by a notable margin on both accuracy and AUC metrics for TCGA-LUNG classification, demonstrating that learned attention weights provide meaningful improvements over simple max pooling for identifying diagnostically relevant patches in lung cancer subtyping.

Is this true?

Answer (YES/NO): NO